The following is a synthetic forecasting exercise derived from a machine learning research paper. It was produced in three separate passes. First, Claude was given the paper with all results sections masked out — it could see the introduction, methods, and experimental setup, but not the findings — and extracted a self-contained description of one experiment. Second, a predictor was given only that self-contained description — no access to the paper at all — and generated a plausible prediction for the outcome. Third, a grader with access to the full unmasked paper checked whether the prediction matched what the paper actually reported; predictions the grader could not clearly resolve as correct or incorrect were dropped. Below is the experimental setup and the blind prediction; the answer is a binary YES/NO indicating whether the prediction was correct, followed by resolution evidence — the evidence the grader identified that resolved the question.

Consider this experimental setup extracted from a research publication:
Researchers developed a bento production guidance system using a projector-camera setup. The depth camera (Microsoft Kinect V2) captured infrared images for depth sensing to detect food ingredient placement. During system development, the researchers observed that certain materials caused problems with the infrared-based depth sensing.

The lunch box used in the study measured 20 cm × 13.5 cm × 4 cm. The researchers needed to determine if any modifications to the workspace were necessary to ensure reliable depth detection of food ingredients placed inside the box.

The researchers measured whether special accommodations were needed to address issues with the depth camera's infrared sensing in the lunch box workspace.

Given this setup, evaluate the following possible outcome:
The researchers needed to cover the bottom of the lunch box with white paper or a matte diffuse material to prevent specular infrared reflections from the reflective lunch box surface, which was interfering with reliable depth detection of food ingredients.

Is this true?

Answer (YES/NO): YES